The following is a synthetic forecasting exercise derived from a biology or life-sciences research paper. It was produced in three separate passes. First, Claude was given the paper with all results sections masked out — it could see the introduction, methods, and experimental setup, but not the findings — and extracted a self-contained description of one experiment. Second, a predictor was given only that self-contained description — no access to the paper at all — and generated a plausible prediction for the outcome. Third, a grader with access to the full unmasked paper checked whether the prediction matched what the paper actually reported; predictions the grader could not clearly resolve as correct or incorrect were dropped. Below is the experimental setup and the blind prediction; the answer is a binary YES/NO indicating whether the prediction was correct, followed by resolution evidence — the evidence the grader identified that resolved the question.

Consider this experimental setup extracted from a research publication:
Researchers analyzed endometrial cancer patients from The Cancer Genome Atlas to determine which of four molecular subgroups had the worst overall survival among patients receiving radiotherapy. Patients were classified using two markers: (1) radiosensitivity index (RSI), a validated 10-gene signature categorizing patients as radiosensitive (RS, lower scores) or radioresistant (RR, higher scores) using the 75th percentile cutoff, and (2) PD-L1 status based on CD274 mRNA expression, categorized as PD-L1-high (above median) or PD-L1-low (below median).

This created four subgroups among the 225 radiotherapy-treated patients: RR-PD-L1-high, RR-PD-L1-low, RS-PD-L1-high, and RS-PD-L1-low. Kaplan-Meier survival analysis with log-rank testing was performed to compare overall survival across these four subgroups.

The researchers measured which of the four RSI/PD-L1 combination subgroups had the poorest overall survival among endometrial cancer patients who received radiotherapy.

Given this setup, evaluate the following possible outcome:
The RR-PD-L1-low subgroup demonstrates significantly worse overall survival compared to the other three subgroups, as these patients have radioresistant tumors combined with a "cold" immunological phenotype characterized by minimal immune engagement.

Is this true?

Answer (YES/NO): YES